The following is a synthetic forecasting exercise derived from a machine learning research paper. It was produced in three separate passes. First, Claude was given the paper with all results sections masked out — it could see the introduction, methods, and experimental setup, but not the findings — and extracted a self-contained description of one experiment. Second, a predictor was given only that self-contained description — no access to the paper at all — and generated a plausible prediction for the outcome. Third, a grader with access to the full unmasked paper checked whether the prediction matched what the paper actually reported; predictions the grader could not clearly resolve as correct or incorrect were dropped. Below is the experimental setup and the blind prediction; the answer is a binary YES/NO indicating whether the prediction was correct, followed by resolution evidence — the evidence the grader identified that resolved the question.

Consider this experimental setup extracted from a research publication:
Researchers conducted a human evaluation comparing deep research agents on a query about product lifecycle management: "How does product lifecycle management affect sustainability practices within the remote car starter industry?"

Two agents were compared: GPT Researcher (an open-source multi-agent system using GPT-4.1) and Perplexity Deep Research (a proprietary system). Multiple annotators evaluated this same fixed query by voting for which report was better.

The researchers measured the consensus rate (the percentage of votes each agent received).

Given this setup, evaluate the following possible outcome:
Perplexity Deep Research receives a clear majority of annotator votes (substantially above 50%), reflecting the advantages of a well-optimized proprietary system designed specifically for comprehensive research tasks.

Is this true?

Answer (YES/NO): NO